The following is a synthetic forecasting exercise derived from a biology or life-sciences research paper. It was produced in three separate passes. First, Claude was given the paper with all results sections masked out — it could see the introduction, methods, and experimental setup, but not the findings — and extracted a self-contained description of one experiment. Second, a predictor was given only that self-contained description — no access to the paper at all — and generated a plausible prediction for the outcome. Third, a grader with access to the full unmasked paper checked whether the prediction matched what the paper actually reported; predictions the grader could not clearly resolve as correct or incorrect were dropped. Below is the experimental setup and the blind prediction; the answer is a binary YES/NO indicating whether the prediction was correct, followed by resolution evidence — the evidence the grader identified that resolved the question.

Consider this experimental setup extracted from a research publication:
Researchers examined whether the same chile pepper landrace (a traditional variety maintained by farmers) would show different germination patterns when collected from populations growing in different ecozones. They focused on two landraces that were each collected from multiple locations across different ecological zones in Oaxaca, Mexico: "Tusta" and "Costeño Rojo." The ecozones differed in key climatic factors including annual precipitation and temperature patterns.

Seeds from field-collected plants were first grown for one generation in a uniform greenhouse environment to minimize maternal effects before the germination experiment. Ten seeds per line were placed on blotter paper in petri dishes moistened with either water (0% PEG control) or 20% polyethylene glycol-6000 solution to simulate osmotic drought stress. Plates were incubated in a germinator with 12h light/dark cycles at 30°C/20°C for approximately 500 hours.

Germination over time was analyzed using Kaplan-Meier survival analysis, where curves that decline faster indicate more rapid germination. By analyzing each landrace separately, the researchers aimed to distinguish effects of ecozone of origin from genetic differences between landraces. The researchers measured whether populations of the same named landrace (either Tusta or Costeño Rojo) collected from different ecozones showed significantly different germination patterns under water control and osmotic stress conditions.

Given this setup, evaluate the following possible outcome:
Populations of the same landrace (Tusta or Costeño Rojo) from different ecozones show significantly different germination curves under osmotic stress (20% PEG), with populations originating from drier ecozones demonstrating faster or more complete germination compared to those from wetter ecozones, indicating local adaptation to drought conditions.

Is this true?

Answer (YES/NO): NO